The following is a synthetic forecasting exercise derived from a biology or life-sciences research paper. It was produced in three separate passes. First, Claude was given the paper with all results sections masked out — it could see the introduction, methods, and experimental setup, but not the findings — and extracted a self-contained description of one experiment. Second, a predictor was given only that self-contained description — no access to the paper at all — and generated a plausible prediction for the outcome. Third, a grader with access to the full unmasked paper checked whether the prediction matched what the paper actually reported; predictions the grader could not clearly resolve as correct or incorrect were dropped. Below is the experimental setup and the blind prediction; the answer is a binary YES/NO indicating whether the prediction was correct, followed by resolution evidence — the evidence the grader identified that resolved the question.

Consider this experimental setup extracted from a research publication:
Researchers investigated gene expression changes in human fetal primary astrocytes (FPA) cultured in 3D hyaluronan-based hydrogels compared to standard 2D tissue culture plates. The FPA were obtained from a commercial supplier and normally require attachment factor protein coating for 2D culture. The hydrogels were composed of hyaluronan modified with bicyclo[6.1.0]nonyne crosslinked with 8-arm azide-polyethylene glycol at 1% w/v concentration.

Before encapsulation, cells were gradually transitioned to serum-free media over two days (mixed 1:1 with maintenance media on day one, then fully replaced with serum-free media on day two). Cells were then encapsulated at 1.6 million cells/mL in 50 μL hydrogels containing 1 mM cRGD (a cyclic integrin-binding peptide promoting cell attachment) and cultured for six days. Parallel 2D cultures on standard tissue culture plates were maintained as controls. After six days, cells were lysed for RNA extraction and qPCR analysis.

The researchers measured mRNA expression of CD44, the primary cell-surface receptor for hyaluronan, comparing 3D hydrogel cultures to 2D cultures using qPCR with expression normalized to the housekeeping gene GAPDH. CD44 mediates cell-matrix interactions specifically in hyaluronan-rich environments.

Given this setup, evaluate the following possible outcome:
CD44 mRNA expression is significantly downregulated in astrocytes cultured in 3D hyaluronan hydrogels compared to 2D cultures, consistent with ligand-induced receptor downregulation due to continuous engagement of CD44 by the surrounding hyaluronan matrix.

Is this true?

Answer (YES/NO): NO